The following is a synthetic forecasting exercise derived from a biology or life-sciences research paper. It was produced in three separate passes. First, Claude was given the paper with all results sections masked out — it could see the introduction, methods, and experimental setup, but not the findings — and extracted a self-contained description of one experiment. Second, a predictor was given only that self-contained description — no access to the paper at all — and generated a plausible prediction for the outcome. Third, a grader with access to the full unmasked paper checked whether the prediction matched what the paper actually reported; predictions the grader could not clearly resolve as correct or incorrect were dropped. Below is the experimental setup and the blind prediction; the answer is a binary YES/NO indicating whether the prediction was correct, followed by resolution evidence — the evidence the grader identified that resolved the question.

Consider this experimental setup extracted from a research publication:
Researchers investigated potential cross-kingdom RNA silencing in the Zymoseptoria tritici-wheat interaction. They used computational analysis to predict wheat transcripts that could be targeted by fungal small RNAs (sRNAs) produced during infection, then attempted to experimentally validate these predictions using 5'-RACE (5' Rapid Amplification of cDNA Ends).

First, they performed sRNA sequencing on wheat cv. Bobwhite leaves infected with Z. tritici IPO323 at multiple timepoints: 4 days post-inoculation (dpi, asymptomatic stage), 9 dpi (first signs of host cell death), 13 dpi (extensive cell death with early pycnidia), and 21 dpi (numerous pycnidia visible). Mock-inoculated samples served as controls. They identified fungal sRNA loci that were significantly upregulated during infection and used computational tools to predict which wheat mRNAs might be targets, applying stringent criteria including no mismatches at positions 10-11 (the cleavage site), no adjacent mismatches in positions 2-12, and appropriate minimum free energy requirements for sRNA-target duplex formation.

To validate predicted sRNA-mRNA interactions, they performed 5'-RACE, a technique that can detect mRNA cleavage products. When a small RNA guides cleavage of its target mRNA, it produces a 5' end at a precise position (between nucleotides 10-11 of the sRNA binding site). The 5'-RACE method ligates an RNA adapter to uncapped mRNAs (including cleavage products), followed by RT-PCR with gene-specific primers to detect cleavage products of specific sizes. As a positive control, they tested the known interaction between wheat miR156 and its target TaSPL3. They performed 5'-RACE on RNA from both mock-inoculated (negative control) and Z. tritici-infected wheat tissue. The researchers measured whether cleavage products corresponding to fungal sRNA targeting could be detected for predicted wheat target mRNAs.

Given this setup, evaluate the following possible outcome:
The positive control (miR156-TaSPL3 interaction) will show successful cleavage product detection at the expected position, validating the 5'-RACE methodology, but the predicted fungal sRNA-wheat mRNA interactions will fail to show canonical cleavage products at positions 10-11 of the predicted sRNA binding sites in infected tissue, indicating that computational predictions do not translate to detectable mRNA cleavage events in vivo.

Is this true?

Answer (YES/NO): YES